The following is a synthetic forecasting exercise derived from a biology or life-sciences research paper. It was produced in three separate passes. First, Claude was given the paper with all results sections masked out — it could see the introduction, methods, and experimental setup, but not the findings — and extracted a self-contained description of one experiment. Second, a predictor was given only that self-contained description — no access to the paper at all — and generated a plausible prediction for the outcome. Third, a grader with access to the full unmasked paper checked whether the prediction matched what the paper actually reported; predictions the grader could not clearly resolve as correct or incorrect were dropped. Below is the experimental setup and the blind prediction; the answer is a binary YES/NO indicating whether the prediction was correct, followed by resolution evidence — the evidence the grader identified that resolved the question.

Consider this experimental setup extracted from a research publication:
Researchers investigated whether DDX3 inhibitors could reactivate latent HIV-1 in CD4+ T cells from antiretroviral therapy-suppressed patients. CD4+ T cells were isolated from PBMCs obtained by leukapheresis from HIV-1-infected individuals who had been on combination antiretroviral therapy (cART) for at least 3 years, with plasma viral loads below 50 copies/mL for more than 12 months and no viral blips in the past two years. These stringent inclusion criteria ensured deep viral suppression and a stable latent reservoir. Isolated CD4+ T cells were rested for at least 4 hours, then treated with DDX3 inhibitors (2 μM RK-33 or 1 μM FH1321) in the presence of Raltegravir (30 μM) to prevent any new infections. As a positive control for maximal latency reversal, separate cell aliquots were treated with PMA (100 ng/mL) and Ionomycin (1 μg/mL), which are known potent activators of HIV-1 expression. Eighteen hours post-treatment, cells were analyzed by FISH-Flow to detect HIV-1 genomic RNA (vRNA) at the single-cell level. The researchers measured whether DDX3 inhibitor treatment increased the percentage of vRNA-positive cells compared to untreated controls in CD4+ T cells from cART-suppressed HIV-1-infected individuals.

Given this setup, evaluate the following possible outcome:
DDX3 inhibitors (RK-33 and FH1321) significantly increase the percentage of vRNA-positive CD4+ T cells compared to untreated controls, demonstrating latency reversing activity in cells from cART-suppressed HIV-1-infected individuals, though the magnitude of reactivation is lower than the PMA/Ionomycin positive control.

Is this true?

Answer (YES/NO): YES